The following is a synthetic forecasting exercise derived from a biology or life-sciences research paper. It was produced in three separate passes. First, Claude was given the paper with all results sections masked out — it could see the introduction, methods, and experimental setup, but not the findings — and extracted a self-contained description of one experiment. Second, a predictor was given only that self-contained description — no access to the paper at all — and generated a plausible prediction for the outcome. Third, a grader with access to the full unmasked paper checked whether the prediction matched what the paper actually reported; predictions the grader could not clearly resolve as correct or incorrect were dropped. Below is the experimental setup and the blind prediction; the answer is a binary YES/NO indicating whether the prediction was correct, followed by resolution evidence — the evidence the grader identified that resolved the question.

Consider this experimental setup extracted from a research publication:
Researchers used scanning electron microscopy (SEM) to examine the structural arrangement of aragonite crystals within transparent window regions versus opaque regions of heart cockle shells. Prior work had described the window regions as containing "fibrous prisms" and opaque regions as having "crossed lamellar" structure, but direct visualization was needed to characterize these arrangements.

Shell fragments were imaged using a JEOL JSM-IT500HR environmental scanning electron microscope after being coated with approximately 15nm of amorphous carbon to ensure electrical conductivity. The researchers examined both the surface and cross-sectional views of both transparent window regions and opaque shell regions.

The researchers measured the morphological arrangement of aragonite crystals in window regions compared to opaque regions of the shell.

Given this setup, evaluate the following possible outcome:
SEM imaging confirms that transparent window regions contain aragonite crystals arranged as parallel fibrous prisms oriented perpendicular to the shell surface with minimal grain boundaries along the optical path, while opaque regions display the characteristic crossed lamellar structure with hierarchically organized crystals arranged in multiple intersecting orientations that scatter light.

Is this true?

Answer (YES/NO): NO